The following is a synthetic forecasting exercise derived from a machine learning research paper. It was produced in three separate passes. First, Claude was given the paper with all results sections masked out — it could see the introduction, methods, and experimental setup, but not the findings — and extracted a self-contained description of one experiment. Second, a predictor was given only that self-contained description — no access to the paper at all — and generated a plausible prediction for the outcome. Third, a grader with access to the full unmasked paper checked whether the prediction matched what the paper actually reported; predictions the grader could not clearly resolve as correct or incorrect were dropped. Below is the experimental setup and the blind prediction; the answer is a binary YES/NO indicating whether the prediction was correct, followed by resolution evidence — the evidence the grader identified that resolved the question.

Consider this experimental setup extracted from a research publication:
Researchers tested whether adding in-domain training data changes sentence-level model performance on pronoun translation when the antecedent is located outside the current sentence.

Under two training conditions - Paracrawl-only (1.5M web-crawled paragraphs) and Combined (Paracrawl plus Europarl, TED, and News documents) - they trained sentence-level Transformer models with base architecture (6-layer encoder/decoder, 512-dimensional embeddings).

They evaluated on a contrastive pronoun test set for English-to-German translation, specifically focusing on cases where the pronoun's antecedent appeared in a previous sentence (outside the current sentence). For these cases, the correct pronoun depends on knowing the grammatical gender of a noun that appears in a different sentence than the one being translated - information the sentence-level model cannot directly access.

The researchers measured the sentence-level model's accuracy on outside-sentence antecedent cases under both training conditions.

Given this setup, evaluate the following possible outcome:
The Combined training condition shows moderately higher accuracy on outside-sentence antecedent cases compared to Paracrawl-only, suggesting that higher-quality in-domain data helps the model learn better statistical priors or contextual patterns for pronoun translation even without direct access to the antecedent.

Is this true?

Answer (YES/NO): NO